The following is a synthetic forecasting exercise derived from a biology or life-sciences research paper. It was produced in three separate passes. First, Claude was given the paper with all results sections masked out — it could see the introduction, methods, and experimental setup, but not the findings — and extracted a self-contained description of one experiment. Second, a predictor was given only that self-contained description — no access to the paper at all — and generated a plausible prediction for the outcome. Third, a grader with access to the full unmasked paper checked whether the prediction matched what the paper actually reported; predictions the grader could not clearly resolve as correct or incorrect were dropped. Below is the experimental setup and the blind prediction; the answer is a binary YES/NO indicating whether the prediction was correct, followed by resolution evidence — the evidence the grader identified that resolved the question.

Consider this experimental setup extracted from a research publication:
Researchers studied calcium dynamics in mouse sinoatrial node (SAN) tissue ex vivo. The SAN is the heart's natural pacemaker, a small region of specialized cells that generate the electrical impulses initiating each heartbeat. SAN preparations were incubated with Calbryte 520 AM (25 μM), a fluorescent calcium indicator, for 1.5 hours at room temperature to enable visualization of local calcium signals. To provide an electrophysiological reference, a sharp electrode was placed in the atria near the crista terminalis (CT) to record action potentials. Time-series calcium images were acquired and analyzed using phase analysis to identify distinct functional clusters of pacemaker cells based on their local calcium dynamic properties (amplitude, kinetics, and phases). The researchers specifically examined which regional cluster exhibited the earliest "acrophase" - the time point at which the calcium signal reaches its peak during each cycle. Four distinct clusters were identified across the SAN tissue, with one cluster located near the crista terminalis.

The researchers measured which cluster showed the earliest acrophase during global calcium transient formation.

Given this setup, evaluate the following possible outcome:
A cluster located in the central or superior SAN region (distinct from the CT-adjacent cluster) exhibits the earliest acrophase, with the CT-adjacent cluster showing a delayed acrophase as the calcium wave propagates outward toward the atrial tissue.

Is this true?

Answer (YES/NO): NO